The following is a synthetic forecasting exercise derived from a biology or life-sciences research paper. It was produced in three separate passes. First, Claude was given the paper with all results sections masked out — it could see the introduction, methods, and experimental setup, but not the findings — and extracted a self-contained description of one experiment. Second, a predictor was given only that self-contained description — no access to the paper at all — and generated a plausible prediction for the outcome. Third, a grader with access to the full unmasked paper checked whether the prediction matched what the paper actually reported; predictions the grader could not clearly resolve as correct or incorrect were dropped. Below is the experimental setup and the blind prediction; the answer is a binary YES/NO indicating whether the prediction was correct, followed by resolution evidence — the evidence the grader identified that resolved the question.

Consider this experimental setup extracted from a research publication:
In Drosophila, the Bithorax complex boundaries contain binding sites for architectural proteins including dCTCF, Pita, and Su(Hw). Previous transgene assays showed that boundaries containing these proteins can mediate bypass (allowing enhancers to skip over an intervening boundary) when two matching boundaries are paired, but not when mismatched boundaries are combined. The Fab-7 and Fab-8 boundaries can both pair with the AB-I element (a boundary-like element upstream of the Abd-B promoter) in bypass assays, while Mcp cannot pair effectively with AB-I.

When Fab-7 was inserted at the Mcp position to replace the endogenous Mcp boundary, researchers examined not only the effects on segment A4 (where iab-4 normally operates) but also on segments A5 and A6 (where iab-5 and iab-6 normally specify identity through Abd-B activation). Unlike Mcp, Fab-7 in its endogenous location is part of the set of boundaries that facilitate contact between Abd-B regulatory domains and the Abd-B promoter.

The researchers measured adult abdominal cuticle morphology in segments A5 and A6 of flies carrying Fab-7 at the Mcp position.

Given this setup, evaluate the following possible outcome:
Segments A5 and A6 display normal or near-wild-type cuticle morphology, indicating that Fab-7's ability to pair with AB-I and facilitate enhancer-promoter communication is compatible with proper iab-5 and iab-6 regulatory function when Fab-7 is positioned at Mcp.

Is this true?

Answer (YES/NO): NO